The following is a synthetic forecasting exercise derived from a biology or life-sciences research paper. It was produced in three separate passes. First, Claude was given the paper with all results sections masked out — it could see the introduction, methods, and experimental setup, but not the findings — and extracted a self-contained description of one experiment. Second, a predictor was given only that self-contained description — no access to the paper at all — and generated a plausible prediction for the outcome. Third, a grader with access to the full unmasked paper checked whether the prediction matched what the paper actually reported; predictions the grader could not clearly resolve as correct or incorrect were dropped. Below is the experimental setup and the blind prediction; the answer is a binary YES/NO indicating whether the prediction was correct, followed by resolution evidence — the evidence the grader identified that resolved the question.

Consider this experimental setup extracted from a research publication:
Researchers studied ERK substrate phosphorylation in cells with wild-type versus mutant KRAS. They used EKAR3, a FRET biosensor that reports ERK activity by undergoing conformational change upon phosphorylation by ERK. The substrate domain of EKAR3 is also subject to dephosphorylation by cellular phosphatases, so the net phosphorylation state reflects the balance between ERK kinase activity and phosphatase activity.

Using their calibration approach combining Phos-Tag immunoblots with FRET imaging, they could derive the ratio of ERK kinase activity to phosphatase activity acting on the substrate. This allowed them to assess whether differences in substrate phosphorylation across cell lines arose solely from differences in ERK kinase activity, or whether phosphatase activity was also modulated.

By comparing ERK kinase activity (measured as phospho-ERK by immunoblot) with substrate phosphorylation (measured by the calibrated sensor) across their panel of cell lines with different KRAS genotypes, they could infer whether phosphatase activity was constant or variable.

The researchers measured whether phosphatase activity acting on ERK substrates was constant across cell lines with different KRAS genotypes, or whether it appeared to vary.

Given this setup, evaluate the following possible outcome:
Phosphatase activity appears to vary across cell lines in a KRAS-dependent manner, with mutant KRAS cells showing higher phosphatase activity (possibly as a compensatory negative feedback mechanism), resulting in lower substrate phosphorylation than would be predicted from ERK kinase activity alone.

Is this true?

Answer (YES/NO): NO